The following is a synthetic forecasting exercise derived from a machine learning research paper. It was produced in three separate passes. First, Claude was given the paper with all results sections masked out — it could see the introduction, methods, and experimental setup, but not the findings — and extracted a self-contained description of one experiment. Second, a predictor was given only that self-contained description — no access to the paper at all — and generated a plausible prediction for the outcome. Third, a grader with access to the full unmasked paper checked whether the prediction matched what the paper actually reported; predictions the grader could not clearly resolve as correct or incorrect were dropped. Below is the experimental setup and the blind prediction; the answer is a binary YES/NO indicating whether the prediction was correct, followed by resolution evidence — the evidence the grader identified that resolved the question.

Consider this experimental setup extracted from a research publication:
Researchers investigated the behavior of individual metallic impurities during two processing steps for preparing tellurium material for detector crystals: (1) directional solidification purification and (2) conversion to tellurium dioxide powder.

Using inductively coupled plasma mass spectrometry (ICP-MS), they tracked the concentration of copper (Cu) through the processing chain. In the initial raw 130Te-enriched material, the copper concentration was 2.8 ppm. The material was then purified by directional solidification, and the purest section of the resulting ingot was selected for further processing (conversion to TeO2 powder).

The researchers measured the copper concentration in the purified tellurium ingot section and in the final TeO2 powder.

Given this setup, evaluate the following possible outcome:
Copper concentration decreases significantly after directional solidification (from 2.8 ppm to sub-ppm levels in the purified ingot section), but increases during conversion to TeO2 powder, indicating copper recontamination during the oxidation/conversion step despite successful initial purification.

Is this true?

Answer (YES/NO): YES